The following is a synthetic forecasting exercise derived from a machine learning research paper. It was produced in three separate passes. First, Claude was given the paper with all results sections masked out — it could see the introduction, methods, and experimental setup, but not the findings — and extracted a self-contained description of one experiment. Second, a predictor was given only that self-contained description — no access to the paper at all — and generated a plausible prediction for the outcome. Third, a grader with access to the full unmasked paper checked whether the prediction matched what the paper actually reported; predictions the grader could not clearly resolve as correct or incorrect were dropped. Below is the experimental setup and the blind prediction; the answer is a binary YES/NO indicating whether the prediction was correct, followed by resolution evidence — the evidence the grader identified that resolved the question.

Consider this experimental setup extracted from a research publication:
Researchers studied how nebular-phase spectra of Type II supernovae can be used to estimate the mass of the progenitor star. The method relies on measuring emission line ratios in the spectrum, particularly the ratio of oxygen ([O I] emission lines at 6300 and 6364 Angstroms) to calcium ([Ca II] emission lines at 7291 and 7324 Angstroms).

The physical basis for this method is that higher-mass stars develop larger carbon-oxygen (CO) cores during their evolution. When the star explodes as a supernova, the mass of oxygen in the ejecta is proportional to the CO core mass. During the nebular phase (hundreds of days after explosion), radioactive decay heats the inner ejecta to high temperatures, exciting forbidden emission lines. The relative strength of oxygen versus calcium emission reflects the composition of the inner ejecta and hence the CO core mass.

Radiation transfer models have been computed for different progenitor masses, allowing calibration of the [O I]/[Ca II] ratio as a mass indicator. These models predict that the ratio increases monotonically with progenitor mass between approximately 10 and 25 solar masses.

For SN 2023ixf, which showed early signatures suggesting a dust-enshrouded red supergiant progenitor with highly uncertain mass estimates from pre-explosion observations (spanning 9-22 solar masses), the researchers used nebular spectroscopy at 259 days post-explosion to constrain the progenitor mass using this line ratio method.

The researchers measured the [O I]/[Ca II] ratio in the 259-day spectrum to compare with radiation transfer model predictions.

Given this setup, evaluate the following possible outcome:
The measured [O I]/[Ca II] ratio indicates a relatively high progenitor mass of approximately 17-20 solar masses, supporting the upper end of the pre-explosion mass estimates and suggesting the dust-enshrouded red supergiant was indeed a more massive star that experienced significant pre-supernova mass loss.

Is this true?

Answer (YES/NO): NO